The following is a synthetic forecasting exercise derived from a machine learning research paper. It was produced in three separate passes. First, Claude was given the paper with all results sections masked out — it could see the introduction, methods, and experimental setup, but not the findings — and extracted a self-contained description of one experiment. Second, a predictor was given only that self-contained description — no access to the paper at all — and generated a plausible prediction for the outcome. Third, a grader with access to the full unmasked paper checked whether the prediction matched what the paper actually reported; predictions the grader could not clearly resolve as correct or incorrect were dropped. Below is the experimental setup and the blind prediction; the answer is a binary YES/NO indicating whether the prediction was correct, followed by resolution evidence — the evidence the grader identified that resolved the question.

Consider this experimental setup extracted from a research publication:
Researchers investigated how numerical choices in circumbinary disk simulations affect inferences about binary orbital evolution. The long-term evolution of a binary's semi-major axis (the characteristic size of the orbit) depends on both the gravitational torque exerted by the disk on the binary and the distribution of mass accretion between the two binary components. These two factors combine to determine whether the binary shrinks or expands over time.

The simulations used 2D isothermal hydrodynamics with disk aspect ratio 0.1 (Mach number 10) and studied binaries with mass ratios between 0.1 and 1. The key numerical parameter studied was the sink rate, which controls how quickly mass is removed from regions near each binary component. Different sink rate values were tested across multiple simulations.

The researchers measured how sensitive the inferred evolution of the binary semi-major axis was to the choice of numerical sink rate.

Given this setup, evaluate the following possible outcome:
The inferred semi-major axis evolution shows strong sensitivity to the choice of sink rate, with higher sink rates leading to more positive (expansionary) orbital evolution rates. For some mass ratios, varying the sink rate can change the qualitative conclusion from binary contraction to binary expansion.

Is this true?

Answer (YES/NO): NO